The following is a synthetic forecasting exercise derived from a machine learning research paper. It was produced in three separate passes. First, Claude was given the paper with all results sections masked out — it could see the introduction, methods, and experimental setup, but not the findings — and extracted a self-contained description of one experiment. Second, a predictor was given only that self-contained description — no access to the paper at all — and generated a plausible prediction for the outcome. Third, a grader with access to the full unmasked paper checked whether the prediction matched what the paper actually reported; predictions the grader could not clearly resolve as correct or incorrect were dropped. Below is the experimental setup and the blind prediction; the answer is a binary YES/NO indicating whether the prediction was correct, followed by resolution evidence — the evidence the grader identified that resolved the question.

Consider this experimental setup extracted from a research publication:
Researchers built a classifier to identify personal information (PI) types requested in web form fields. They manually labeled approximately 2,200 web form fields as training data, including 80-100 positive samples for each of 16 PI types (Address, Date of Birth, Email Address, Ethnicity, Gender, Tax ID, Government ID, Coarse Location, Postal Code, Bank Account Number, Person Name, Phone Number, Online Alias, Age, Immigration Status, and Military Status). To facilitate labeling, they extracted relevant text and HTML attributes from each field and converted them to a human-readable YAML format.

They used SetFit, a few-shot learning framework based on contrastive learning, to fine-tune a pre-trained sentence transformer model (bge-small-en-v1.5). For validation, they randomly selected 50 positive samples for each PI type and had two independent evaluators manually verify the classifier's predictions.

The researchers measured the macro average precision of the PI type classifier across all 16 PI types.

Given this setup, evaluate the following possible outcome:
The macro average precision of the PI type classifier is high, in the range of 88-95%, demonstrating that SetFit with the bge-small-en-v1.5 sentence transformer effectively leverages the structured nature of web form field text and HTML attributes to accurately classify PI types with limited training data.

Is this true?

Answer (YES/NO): YES